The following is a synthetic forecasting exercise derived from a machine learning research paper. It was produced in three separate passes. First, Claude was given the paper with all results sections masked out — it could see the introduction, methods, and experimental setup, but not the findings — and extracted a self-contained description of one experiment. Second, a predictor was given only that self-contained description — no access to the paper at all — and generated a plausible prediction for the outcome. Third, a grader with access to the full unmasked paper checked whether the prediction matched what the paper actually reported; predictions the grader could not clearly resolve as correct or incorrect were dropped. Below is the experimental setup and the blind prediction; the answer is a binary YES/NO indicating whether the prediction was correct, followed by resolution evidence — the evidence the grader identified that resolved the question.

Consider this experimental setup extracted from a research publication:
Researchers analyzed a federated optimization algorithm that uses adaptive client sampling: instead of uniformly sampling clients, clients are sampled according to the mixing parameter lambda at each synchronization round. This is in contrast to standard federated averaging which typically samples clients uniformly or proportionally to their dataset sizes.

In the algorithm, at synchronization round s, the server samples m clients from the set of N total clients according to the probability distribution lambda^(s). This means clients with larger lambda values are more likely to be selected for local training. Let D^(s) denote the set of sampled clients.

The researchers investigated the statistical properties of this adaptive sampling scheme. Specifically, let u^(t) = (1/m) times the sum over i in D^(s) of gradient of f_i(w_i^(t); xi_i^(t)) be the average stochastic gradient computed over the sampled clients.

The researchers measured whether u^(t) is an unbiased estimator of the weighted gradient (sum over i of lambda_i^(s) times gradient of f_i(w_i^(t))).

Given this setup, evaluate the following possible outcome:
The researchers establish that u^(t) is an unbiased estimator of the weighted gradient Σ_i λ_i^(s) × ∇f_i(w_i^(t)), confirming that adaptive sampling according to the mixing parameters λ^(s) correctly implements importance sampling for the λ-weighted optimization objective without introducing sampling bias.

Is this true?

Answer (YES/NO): YES